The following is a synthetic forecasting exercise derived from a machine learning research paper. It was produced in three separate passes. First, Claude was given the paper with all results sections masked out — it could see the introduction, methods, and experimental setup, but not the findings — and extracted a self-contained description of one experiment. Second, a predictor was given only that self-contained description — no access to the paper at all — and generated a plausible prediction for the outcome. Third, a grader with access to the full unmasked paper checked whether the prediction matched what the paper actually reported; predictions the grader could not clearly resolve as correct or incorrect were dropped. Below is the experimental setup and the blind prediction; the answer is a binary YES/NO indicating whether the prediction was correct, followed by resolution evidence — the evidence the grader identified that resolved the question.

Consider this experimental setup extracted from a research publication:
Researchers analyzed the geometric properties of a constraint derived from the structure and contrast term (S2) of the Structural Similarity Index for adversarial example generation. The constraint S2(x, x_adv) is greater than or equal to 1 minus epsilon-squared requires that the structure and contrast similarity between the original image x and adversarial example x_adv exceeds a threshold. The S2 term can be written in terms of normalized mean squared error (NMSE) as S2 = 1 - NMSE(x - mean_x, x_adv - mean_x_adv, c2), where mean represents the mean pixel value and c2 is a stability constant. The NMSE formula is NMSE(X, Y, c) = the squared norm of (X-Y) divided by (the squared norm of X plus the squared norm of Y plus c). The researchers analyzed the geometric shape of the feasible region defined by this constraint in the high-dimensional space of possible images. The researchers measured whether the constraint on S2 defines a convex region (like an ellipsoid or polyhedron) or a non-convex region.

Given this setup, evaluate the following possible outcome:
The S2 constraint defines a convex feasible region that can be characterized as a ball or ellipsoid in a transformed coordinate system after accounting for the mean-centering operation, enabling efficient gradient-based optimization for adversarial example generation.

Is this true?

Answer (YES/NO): YES